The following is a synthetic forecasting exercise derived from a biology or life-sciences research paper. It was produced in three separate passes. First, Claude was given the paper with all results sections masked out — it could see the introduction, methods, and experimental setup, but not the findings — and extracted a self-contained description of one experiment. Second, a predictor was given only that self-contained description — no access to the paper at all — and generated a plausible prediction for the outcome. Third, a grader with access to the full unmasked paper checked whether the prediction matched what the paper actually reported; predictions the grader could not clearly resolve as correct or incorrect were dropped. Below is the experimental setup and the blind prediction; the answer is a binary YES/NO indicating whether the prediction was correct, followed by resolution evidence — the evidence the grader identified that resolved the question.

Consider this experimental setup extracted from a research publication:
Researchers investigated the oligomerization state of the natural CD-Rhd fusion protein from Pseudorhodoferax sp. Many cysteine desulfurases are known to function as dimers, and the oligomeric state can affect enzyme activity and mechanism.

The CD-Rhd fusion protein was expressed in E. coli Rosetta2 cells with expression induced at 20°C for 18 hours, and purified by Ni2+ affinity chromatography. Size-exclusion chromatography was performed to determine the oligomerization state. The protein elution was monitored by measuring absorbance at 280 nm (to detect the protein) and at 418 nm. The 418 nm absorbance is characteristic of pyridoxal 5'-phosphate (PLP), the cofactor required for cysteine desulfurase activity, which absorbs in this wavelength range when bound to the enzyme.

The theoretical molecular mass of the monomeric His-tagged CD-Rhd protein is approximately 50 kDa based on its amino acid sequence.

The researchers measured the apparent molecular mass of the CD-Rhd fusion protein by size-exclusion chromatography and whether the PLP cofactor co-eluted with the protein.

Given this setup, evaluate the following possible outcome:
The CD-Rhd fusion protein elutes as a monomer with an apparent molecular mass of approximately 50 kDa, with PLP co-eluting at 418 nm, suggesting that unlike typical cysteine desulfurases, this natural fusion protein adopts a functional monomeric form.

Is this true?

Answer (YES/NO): NO